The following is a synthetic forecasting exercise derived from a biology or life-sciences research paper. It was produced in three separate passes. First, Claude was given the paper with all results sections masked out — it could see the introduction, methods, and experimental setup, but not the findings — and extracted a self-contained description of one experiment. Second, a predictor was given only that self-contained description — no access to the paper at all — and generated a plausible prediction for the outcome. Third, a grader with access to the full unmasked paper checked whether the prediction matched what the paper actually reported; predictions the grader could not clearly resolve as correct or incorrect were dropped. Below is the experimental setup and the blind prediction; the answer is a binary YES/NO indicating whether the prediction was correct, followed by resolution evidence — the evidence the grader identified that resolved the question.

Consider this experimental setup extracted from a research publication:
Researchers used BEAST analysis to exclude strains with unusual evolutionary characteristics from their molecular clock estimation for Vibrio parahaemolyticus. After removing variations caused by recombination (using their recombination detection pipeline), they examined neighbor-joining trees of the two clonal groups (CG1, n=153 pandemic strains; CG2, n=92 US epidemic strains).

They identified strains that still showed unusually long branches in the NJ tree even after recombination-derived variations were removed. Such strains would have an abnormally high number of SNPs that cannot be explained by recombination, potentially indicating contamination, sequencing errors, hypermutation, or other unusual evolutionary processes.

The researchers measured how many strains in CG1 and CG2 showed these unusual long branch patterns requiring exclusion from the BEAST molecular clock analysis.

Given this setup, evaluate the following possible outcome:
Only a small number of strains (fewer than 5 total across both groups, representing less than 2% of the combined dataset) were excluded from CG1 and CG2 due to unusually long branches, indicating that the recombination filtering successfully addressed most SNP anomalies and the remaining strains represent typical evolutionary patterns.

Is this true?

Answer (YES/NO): NO